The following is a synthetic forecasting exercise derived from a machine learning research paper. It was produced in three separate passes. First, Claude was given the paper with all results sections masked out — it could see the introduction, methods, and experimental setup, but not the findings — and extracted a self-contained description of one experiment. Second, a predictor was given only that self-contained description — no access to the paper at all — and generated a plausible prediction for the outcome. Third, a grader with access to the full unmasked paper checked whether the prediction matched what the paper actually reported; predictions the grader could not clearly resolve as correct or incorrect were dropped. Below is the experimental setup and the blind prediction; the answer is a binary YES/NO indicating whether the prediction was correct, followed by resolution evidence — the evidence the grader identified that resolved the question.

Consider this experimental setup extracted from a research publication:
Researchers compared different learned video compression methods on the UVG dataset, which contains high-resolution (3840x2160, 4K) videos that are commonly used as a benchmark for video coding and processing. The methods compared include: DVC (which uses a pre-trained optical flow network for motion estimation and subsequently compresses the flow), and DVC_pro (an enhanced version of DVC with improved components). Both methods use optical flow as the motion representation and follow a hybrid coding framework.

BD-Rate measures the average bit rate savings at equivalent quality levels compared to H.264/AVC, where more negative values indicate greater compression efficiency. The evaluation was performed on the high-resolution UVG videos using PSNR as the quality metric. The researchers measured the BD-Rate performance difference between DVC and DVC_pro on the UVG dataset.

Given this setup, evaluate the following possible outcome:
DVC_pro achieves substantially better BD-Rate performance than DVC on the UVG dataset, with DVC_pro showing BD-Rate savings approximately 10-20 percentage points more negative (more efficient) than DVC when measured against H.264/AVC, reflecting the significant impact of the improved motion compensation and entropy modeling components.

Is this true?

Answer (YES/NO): YES